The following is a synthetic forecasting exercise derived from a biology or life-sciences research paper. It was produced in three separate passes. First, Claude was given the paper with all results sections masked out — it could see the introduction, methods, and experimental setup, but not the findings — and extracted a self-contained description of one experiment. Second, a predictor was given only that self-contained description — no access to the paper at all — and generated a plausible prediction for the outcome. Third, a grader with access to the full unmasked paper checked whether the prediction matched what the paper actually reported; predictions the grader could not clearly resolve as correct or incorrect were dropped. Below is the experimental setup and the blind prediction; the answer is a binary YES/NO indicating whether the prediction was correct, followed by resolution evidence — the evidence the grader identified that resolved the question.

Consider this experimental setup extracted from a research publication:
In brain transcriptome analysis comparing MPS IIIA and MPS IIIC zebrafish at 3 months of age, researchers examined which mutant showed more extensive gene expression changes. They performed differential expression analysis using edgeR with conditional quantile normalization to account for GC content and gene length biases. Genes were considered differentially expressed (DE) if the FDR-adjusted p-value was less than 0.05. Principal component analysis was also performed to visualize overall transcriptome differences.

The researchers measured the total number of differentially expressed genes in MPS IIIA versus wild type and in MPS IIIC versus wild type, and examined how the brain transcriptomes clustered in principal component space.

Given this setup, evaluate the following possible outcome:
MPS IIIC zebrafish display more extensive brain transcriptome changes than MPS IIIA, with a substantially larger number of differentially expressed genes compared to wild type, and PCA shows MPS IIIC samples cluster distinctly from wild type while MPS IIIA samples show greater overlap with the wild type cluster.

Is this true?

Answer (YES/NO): NO